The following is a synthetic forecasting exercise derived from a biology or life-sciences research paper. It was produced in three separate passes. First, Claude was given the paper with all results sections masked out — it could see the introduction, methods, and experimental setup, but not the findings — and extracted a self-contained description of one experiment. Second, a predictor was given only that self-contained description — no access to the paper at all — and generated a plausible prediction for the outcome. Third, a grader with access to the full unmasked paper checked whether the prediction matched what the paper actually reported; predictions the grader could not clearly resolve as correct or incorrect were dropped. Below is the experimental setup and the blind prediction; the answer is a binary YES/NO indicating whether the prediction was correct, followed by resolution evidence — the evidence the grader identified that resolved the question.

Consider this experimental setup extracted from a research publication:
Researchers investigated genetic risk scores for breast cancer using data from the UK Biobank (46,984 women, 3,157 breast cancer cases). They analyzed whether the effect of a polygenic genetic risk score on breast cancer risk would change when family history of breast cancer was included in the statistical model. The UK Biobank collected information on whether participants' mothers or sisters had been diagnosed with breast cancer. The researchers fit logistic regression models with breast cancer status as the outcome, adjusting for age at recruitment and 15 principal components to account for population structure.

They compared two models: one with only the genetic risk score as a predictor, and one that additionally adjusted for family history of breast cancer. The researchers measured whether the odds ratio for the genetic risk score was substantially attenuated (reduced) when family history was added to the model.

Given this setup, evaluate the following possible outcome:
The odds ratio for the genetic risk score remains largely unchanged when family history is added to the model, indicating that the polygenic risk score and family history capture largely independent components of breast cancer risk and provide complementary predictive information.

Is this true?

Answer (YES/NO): YES